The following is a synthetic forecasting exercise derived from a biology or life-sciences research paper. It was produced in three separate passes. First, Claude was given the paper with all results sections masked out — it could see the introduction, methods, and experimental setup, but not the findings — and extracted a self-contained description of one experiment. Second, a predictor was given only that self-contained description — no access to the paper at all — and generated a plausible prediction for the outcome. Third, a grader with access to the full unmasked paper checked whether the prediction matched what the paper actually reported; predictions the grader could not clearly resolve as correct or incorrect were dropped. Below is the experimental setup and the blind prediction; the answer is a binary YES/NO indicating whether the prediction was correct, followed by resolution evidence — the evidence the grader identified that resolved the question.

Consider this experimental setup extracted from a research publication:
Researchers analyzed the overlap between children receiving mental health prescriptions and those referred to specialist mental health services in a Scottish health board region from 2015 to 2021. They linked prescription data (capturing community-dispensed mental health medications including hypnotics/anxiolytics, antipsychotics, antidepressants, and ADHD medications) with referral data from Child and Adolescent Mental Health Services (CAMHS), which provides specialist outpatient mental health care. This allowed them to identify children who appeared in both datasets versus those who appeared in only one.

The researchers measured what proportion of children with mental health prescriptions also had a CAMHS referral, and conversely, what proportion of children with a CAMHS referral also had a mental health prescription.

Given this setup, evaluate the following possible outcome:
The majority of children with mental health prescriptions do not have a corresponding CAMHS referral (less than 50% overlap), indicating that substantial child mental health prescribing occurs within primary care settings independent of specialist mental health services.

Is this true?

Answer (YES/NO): NO